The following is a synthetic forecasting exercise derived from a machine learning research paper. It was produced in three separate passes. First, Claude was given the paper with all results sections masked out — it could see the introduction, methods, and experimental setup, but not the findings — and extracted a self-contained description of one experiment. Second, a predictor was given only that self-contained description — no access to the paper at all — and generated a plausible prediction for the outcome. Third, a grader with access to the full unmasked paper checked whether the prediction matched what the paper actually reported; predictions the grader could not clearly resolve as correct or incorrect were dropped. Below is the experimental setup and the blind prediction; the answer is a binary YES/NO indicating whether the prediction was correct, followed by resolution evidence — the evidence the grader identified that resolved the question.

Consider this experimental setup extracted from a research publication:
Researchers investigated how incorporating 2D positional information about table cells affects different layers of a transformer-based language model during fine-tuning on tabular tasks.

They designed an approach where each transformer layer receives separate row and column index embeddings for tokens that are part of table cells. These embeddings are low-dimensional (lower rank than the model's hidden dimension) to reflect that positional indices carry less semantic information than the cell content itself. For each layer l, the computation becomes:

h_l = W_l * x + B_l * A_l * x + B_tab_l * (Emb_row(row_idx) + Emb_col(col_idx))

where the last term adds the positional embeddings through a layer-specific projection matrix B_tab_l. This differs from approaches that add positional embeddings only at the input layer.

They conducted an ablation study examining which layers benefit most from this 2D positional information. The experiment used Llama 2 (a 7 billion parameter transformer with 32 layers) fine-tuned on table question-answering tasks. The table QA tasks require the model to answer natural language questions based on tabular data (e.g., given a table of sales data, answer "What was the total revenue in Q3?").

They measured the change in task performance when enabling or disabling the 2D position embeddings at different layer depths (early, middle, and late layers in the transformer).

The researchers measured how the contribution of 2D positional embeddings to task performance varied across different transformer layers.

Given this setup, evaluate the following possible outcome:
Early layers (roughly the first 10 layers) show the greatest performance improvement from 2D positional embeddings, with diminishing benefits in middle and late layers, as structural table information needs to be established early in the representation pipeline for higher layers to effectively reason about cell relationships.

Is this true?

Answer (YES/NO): YES